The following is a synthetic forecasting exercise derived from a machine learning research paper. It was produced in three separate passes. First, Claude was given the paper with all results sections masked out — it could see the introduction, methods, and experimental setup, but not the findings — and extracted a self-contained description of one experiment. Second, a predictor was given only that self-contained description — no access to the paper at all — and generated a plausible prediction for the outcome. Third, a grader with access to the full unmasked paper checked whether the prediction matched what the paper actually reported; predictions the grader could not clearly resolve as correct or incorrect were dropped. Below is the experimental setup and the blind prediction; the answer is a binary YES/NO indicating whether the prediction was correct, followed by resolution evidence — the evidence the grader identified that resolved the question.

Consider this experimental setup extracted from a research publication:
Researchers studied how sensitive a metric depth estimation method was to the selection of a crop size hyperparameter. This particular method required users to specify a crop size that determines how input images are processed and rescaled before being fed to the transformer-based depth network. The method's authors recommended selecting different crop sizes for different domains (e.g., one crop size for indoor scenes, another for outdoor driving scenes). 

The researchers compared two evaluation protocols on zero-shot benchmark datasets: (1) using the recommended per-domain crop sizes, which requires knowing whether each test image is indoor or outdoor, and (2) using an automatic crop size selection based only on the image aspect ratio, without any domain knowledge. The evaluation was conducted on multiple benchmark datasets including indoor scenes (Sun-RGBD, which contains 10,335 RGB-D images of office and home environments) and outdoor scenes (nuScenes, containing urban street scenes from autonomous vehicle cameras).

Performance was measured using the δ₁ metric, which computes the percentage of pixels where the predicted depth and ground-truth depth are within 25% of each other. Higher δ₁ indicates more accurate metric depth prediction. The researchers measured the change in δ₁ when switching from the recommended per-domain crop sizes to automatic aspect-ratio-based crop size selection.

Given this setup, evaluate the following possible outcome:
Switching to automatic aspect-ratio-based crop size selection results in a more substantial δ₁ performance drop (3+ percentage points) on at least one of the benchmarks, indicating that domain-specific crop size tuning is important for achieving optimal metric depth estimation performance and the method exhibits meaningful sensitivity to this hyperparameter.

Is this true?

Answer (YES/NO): YES